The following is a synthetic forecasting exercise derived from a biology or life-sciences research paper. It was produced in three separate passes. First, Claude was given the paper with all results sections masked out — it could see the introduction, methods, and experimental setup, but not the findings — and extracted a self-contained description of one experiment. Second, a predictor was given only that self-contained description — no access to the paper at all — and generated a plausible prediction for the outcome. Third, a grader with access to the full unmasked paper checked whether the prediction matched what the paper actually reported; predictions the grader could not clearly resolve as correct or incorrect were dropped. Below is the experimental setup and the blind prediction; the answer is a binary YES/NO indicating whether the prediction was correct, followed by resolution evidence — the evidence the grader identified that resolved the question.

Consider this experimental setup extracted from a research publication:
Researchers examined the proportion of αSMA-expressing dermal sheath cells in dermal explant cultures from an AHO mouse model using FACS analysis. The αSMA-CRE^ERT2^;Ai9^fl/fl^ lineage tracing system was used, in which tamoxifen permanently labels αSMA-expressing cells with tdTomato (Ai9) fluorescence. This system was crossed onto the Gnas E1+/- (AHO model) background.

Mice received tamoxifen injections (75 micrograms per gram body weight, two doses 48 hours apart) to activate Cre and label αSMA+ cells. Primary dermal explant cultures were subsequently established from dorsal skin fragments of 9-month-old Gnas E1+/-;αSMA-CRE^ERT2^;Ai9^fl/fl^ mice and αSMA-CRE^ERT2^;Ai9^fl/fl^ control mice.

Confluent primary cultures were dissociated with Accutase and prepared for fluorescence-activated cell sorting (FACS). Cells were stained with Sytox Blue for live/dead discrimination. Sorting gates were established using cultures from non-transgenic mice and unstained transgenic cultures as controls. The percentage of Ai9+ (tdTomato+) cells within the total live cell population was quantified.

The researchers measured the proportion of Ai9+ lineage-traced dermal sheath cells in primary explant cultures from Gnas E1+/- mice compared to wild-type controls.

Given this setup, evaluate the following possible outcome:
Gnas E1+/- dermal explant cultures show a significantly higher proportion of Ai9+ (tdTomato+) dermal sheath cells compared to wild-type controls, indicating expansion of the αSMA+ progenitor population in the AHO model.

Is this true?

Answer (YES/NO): YES